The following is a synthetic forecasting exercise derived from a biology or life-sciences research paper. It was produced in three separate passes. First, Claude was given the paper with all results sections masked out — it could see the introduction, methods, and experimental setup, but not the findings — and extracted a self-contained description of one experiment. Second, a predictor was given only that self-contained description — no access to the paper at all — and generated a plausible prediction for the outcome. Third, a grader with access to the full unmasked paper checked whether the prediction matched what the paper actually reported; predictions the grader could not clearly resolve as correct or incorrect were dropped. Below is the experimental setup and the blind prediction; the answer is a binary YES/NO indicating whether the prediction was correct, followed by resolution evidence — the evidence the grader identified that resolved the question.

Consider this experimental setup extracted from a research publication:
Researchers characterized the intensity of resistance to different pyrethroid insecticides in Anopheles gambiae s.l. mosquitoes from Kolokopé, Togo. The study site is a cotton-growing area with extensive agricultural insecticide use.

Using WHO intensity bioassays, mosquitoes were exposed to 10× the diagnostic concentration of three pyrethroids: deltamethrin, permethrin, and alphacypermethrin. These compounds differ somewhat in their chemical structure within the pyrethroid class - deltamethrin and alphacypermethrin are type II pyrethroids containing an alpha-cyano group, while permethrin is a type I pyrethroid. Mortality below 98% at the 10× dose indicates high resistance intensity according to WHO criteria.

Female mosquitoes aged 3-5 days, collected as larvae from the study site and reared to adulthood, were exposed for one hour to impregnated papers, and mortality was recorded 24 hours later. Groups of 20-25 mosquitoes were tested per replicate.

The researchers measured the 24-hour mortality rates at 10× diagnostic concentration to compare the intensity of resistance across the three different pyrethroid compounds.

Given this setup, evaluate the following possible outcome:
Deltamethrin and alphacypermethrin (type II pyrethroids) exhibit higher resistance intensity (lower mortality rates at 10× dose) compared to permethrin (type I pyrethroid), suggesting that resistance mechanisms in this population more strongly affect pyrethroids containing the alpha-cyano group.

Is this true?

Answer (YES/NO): YES